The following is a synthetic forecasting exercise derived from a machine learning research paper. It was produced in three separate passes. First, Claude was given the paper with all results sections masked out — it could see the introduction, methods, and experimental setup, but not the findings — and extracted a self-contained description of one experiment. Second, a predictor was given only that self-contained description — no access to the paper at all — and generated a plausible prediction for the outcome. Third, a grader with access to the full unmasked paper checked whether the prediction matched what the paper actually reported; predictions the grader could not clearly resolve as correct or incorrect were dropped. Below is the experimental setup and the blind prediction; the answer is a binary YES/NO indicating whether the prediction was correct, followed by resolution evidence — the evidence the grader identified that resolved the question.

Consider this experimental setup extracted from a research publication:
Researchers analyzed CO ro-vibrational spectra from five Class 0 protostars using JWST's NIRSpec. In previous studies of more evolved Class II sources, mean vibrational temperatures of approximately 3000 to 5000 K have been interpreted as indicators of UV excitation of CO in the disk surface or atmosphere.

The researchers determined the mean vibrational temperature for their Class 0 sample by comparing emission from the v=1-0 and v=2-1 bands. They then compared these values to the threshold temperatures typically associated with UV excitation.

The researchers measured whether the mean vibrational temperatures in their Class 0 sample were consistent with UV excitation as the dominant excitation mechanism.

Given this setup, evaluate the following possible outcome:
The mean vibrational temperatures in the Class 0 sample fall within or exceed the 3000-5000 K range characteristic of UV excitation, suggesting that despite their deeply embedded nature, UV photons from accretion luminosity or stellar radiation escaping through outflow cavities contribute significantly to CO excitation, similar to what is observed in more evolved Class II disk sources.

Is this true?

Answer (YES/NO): NO